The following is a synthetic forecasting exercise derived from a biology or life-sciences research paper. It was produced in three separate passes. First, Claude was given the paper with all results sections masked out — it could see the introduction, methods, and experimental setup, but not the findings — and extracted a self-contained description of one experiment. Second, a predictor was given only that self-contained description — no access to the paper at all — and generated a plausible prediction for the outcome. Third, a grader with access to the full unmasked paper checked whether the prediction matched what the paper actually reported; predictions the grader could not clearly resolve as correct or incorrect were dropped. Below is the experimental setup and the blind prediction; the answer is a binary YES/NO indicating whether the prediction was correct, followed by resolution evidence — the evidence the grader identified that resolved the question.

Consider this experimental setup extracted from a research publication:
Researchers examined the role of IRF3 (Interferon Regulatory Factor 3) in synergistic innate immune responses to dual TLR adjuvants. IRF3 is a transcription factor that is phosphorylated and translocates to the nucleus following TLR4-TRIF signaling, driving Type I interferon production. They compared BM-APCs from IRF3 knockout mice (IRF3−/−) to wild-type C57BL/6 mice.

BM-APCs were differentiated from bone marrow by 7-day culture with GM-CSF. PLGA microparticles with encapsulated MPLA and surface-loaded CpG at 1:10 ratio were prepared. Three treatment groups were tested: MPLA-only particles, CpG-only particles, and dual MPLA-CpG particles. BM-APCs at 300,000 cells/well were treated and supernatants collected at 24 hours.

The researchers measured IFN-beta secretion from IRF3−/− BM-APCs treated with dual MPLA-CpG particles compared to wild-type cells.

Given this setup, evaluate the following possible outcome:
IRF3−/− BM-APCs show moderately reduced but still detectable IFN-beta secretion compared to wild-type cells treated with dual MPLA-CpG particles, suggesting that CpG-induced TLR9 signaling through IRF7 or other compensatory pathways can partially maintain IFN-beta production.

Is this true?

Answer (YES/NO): NO